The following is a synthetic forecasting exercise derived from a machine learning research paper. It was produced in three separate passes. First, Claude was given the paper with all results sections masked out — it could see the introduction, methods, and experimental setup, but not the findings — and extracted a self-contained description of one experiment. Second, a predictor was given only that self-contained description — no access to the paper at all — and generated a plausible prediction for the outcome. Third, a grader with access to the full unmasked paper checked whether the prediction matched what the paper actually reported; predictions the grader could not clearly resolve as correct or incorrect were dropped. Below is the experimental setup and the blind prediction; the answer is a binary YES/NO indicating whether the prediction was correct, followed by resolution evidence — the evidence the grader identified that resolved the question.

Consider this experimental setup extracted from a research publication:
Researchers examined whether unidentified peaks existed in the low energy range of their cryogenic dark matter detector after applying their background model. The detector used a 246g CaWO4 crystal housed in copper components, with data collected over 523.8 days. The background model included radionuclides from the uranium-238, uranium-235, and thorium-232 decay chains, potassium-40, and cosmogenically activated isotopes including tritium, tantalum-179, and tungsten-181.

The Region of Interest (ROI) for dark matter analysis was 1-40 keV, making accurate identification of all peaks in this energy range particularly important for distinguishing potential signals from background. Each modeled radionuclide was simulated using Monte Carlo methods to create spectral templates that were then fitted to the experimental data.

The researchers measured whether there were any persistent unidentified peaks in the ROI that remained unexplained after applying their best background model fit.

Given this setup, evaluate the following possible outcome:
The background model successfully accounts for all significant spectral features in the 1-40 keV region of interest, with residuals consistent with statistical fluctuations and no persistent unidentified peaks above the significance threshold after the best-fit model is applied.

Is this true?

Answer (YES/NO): NO